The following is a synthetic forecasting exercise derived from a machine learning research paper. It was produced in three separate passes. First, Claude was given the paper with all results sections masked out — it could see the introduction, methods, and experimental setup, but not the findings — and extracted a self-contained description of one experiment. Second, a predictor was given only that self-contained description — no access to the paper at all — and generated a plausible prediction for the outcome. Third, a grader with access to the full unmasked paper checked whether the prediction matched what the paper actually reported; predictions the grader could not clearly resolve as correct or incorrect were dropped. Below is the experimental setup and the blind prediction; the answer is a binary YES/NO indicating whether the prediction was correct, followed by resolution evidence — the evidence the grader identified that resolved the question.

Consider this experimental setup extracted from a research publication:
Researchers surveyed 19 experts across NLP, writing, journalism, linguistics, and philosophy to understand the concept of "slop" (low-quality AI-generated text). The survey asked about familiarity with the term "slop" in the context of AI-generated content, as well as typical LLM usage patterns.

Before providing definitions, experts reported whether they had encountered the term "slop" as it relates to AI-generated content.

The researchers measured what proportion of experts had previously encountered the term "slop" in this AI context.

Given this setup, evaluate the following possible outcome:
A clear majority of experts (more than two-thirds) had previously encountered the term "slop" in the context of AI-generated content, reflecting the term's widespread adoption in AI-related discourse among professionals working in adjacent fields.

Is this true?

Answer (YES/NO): NO